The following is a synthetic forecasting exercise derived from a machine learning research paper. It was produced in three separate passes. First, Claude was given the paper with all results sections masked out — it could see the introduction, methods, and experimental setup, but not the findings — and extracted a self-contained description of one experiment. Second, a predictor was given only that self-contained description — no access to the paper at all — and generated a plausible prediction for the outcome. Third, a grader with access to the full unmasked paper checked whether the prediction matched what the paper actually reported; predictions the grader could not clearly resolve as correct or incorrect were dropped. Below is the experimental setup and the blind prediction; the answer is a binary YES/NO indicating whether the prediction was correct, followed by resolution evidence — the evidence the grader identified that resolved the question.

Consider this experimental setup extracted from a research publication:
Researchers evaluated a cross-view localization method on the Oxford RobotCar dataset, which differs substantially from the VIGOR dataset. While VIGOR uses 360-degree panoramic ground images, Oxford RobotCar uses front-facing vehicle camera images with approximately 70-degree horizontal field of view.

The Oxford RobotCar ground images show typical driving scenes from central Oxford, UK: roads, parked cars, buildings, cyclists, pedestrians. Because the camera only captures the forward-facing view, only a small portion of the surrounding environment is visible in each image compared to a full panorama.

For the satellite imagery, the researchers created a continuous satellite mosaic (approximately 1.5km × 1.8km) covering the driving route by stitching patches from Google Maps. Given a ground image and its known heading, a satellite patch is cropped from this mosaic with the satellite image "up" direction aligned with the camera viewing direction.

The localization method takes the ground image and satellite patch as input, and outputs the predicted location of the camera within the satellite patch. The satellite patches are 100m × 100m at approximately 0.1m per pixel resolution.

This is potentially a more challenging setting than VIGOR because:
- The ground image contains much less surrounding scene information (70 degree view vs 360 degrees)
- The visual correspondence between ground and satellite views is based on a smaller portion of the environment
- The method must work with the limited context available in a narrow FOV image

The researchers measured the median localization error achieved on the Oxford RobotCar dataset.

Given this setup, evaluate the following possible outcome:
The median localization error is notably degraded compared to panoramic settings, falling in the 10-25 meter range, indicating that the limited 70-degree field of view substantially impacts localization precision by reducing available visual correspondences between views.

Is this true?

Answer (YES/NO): NO